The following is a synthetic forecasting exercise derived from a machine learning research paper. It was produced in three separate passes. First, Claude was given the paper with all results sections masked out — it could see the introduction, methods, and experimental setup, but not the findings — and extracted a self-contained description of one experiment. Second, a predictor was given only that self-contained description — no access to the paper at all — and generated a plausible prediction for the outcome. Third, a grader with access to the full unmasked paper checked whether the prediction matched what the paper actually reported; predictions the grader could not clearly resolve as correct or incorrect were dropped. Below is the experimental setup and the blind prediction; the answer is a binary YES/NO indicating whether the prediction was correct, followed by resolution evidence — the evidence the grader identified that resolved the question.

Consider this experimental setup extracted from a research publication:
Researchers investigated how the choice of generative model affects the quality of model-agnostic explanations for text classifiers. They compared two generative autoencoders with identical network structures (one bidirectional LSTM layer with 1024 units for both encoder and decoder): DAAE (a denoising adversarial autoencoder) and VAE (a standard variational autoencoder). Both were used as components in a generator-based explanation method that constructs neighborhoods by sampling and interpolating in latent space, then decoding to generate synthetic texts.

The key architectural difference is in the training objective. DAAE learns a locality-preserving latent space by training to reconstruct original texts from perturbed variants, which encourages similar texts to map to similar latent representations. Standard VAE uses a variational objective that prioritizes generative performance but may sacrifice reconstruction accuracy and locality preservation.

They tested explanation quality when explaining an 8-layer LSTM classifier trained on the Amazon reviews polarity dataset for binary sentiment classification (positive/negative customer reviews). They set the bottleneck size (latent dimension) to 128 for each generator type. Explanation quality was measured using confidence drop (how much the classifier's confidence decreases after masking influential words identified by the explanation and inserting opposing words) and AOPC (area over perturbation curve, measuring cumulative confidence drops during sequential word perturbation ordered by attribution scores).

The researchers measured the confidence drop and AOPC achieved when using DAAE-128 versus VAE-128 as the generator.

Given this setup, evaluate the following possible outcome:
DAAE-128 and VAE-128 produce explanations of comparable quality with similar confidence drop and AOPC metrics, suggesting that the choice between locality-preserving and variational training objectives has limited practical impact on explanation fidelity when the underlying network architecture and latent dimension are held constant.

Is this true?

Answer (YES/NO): NO